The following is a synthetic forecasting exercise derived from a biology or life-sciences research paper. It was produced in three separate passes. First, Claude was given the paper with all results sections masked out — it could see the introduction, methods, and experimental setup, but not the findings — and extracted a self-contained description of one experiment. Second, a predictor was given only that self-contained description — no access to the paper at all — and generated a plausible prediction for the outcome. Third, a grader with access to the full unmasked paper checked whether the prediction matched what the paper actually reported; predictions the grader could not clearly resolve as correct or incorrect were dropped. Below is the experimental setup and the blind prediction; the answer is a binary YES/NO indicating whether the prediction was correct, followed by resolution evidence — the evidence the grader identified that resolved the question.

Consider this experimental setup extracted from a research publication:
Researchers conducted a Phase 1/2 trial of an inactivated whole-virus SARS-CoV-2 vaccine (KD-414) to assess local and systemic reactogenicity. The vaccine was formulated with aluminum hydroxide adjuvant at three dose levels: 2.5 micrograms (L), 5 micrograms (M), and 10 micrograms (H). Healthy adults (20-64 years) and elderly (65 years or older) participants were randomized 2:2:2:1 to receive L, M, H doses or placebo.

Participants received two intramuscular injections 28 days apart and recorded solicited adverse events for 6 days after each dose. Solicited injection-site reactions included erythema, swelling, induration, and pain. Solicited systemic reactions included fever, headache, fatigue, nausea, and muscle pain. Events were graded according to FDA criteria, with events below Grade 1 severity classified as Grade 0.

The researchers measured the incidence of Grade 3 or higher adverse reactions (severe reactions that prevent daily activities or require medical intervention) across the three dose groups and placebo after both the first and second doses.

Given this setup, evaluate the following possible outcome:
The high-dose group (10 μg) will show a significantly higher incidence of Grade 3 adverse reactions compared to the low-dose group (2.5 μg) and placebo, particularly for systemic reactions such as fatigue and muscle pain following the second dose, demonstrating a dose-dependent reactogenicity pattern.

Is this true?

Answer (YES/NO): NO